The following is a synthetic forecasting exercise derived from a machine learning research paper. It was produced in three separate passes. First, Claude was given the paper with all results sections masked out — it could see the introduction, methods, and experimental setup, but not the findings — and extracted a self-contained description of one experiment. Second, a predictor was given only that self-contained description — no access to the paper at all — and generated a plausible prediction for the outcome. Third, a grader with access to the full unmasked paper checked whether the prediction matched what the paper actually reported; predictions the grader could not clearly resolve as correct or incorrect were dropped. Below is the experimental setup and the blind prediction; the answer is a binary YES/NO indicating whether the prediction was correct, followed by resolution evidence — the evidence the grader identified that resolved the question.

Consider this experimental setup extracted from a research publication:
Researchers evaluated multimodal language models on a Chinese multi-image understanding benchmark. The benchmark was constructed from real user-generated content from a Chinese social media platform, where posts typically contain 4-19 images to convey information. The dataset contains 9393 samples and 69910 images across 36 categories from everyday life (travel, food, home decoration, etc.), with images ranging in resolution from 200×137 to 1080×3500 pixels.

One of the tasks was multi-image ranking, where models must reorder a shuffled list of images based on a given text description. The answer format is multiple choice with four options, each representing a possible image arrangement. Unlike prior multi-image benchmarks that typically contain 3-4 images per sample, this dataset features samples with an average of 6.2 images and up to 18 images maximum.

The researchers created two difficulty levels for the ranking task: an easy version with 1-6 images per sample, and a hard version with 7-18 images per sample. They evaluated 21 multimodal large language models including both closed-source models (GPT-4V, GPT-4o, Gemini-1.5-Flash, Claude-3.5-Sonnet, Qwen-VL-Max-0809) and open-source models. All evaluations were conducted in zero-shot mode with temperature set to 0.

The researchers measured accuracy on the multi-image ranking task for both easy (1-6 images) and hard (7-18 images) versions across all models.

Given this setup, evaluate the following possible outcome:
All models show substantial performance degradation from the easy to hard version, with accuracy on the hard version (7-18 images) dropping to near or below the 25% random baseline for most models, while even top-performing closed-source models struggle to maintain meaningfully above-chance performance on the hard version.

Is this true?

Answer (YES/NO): NO